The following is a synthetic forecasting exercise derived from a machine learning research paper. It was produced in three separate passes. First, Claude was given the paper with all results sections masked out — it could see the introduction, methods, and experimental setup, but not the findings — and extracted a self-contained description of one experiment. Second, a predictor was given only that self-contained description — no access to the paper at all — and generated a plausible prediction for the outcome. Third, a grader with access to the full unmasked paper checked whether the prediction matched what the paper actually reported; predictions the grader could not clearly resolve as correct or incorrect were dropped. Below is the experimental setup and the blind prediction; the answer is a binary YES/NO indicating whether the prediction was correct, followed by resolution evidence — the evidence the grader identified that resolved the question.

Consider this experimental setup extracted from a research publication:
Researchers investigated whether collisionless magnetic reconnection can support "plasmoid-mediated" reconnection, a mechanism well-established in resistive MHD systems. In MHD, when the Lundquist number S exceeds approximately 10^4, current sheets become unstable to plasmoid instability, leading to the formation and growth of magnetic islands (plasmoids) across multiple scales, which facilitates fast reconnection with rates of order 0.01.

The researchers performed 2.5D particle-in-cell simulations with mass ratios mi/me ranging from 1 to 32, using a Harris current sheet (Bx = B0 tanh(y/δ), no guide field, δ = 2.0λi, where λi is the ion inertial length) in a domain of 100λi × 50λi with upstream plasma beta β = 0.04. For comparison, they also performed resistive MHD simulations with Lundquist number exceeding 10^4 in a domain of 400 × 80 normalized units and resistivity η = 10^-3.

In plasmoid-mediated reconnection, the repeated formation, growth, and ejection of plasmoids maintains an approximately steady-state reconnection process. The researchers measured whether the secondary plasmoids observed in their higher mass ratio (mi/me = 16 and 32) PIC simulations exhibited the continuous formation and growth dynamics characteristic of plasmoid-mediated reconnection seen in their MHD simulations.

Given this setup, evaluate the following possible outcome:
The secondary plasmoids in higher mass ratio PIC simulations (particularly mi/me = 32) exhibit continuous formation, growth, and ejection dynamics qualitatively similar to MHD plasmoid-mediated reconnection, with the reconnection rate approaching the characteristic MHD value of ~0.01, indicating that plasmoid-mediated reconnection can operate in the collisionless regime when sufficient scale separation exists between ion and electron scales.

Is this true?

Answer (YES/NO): NO